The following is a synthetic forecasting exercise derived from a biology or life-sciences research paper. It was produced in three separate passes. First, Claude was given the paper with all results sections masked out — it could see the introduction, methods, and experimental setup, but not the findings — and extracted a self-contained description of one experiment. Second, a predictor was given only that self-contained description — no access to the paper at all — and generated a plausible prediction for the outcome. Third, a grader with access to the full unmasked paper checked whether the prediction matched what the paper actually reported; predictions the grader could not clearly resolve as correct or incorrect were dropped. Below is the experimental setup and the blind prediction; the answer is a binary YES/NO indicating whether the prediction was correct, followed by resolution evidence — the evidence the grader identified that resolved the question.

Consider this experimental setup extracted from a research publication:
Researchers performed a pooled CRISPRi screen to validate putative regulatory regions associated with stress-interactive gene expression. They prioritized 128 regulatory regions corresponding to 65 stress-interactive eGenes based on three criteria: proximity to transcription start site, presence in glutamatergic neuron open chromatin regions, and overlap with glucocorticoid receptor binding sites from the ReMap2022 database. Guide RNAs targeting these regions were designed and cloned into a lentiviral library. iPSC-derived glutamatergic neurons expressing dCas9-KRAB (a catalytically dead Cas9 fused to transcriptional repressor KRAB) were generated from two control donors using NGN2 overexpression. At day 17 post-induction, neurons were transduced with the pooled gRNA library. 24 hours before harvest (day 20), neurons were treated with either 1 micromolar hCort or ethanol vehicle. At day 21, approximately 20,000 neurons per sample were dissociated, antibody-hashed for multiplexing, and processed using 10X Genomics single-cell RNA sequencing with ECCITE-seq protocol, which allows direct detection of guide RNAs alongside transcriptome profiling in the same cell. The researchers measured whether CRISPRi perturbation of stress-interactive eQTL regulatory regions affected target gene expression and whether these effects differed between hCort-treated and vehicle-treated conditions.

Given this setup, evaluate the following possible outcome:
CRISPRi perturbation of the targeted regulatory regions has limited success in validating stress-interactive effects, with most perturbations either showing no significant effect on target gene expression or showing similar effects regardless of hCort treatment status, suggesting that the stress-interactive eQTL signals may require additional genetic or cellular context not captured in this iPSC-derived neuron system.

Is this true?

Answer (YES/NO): NO